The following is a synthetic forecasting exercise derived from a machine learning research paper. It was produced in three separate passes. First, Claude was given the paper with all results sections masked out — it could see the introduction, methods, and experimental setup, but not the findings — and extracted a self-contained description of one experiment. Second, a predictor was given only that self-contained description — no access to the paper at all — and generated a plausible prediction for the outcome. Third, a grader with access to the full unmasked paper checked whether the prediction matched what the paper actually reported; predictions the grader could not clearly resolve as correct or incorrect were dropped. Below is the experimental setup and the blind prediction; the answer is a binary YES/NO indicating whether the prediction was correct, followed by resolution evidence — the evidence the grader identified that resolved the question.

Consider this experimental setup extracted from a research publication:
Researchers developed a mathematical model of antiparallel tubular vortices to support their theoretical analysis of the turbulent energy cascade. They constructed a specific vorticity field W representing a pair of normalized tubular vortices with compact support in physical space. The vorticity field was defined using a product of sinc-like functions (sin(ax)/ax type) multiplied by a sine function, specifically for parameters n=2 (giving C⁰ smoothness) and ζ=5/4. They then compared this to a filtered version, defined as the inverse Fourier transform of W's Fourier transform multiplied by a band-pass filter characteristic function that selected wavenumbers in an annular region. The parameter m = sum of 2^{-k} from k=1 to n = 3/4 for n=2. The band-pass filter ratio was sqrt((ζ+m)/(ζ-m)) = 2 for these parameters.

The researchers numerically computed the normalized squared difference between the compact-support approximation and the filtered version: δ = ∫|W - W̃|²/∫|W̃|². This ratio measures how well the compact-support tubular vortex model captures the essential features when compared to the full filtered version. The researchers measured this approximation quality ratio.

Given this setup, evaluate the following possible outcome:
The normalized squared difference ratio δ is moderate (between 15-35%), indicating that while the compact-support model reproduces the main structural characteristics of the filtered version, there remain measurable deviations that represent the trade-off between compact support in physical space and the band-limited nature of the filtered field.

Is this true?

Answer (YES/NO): YES